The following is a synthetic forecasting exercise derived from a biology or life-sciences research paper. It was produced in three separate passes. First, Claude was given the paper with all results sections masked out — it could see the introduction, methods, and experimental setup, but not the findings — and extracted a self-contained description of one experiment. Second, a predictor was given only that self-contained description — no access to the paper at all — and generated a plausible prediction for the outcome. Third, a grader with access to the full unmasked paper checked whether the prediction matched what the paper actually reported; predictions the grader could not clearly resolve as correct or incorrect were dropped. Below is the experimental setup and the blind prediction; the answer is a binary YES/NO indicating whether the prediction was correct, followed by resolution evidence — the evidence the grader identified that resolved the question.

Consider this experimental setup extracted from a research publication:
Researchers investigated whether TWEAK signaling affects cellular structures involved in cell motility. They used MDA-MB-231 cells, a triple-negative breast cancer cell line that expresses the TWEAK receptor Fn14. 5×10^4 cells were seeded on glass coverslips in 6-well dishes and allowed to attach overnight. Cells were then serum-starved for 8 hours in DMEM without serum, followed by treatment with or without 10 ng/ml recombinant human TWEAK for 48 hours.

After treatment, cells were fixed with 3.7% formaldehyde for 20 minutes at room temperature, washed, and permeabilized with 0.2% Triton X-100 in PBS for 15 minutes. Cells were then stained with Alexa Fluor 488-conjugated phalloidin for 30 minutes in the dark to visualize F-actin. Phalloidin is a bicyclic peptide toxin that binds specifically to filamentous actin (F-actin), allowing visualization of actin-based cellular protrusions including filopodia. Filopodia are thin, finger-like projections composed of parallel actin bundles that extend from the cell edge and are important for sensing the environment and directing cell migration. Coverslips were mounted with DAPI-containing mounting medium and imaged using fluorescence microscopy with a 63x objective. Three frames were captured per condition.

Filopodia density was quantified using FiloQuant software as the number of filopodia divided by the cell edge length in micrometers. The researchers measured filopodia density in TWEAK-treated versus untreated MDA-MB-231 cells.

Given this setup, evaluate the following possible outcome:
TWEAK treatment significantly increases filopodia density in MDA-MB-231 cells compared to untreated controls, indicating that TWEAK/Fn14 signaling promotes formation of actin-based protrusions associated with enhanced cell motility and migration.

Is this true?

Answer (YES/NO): YES